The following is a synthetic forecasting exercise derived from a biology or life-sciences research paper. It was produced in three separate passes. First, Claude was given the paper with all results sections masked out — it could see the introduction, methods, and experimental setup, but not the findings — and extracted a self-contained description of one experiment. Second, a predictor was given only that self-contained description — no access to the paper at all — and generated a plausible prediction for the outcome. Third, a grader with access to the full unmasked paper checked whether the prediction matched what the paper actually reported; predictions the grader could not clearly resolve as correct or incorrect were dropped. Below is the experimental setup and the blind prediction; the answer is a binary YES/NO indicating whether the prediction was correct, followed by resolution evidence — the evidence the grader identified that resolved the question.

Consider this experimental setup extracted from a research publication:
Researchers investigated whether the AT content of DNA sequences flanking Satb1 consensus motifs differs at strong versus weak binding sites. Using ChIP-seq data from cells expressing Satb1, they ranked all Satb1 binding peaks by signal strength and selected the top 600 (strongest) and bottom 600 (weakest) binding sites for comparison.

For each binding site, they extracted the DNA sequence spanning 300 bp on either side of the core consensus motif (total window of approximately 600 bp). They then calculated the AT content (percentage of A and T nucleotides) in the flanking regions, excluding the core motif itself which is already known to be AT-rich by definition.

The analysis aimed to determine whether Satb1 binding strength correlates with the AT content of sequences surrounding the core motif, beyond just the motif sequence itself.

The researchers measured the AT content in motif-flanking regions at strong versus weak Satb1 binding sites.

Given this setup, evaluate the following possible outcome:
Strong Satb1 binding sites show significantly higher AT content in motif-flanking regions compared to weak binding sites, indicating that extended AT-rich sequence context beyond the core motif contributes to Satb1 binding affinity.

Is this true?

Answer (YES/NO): YES